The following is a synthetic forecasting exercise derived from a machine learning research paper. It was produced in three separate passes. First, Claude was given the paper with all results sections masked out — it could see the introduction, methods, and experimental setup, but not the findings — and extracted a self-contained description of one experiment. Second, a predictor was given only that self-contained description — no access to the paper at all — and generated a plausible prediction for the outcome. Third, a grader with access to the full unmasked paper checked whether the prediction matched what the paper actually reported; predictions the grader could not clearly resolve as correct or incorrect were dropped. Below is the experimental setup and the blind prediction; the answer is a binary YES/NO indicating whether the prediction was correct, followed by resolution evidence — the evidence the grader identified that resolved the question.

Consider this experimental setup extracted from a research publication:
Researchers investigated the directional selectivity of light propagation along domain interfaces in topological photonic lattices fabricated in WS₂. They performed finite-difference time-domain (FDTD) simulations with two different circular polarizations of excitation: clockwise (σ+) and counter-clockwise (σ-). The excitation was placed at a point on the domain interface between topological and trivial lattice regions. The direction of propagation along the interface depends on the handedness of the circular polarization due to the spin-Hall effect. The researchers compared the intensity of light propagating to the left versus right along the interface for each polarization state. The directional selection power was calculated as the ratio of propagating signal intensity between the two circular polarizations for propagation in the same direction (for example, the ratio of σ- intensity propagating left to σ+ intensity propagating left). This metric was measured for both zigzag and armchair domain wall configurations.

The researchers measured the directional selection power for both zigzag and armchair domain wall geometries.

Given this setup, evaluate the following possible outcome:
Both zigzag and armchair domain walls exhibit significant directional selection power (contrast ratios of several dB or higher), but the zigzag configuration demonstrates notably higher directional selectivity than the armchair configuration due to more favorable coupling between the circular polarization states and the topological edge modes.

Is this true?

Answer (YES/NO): NO